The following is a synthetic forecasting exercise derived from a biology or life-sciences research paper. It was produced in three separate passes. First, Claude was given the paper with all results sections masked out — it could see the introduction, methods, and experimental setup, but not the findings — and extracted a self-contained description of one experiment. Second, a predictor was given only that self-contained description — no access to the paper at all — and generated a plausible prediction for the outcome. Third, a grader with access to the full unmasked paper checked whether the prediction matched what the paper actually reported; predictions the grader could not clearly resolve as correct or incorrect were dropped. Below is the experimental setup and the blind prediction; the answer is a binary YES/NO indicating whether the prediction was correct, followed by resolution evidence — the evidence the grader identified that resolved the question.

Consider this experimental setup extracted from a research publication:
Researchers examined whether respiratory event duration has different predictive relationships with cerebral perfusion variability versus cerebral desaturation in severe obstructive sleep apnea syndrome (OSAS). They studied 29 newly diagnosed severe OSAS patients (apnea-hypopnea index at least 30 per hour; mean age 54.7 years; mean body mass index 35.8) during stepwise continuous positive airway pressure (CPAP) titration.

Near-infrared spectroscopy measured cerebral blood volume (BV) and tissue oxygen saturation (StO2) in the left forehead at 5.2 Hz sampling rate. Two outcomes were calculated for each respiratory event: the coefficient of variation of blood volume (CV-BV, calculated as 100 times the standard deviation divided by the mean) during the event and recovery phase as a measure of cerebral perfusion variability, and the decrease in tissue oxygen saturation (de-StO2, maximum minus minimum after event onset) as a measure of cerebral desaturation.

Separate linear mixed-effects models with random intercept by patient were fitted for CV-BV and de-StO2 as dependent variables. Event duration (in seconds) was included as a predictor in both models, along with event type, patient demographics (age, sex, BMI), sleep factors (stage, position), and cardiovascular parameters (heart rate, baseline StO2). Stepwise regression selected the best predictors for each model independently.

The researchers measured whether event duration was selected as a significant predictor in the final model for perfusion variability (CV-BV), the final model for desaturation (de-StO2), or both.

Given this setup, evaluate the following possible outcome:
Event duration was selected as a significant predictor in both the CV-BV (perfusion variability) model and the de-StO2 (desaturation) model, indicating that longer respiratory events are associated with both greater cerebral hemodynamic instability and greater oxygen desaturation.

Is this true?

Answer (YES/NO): YES